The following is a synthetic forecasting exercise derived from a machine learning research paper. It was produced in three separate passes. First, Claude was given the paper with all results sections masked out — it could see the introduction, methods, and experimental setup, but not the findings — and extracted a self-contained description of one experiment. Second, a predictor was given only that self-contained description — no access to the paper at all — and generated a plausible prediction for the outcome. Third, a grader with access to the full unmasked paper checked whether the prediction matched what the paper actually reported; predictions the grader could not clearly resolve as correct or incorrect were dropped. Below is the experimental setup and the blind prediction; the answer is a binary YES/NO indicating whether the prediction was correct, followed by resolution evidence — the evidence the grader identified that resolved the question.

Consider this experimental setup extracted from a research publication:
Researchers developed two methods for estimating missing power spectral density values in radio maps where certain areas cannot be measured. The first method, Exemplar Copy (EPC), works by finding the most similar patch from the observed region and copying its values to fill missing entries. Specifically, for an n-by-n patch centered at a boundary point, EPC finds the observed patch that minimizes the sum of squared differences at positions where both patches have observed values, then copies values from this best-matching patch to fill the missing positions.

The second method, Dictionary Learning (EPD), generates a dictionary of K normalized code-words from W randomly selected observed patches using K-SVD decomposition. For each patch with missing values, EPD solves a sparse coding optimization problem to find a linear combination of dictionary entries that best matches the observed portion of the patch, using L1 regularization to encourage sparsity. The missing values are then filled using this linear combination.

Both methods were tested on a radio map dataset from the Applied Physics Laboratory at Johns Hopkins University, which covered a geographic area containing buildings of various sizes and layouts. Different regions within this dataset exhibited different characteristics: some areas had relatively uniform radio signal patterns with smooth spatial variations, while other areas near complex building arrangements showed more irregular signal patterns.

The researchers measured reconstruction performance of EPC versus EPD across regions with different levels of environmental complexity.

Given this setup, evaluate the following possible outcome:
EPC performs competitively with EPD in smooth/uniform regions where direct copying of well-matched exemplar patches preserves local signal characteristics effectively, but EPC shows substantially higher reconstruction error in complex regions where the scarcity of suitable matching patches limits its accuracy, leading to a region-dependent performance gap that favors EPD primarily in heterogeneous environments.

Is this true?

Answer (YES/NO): NO